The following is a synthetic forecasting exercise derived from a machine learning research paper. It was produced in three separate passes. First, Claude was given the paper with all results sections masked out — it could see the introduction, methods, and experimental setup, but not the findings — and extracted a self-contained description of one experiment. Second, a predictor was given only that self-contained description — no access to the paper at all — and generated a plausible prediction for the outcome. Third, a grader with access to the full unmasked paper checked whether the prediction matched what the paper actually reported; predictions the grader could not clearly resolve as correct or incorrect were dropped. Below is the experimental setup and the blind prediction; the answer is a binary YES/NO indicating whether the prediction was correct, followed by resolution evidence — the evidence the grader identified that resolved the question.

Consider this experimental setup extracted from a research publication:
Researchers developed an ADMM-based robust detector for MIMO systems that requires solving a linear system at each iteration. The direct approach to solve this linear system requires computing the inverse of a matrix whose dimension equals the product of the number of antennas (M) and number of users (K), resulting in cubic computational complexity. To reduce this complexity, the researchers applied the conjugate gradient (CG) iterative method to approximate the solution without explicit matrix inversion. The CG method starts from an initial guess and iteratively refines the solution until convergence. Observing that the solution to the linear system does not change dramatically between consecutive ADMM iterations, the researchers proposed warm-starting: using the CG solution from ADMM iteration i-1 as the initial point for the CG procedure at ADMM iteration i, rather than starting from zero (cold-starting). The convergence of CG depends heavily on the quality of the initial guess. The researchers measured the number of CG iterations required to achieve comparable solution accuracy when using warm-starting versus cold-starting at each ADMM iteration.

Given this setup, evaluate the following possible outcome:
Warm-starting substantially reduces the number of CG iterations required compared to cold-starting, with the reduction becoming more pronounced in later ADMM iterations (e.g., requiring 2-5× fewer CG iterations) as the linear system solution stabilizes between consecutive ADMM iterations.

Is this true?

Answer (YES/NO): NO